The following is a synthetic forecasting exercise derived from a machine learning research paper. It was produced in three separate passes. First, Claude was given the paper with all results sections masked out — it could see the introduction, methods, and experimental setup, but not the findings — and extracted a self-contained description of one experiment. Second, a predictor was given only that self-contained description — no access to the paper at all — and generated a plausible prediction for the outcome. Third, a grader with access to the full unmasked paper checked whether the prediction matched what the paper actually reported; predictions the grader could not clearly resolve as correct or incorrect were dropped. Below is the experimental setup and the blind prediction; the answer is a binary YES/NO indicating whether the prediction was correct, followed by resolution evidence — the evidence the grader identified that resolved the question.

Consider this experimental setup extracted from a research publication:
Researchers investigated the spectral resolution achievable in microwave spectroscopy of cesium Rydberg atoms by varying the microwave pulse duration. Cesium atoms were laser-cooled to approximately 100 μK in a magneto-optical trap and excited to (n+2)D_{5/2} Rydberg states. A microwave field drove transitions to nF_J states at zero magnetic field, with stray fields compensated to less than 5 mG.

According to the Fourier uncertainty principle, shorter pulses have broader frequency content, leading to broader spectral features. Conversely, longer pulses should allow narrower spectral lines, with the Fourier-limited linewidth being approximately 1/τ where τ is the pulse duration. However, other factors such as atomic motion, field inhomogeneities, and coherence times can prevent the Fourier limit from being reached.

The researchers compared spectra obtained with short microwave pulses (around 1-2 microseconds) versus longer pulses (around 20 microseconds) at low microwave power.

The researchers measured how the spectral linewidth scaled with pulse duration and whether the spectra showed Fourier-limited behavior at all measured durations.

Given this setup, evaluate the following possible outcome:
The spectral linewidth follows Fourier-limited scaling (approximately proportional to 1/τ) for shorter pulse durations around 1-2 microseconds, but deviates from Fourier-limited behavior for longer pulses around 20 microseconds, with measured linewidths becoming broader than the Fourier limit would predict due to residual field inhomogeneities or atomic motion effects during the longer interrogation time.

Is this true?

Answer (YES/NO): YES